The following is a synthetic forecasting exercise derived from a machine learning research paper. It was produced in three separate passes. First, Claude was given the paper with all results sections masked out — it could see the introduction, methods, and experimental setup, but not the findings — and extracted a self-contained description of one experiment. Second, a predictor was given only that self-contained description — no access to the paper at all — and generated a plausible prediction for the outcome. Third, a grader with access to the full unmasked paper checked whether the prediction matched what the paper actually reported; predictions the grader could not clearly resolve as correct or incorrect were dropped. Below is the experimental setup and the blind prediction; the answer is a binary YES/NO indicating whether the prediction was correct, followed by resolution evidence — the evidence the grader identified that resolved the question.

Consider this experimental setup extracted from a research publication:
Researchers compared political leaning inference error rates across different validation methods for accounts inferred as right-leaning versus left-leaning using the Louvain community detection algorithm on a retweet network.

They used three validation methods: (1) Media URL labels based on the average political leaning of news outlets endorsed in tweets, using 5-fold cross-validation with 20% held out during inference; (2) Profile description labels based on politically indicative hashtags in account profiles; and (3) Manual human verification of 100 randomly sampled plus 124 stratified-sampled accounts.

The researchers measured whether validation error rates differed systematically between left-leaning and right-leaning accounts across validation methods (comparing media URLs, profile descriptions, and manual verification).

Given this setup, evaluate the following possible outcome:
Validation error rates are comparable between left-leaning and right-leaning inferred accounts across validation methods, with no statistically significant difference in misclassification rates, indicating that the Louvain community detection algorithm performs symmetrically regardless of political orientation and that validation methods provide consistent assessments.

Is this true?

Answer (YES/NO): NO